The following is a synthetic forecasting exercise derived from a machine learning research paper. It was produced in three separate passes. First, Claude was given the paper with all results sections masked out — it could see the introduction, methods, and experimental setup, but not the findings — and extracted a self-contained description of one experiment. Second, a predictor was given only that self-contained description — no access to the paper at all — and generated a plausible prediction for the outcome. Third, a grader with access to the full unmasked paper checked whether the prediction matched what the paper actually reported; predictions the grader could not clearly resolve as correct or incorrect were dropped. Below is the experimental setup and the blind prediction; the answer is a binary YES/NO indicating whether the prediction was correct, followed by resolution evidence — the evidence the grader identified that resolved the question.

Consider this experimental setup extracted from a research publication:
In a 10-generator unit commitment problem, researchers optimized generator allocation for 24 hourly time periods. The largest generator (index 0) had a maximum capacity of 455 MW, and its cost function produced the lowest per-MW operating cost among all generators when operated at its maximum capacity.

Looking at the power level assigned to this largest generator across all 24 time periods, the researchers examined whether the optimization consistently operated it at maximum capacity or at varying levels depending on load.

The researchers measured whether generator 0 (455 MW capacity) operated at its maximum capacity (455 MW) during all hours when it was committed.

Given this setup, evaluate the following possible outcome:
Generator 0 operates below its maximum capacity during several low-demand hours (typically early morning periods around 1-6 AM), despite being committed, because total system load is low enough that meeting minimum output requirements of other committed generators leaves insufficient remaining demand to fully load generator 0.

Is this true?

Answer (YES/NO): NO